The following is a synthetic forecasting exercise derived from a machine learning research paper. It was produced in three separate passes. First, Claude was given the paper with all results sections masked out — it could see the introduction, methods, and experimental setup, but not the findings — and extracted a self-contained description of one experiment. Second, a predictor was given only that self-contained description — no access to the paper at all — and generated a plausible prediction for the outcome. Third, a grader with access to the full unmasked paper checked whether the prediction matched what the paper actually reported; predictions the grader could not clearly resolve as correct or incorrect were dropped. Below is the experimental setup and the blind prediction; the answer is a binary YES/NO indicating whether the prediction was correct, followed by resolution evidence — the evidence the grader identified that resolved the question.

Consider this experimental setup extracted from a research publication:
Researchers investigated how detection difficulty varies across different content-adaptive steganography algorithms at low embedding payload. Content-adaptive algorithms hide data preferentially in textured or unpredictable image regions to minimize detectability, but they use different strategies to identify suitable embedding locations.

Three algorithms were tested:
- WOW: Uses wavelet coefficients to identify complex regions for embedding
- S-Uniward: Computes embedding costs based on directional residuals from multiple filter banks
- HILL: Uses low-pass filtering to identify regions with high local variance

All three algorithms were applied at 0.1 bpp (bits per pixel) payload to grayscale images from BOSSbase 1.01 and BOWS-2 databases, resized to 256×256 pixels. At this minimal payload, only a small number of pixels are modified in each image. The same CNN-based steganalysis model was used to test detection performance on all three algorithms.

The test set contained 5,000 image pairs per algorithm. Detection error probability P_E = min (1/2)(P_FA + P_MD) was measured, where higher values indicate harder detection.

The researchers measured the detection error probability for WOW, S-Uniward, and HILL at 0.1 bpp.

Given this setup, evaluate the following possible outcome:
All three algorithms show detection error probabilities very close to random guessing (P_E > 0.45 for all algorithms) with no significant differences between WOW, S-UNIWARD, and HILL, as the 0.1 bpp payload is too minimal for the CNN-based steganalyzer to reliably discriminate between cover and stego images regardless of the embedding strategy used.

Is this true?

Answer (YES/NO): NO